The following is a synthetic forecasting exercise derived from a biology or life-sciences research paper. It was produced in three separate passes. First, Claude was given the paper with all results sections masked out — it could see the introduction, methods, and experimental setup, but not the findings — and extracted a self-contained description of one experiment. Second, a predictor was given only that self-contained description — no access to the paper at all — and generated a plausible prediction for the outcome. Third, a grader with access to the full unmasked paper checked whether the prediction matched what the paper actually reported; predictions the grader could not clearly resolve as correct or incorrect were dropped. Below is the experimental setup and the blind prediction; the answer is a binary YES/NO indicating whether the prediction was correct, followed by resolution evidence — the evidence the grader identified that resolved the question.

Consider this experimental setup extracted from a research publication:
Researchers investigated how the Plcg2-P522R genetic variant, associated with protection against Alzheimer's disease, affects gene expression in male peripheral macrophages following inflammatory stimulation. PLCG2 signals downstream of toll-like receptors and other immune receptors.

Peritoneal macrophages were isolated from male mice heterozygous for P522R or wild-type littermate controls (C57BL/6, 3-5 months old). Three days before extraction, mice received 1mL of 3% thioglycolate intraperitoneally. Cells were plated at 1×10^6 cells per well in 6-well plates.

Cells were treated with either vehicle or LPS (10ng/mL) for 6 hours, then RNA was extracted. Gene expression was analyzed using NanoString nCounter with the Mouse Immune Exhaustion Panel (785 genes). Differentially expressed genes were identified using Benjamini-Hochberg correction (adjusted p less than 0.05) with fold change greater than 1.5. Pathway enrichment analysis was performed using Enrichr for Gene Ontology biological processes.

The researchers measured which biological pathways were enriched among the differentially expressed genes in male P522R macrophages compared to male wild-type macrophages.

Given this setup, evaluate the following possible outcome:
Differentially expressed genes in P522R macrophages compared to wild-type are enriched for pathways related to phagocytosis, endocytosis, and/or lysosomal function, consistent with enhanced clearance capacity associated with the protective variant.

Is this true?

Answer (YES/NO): NO